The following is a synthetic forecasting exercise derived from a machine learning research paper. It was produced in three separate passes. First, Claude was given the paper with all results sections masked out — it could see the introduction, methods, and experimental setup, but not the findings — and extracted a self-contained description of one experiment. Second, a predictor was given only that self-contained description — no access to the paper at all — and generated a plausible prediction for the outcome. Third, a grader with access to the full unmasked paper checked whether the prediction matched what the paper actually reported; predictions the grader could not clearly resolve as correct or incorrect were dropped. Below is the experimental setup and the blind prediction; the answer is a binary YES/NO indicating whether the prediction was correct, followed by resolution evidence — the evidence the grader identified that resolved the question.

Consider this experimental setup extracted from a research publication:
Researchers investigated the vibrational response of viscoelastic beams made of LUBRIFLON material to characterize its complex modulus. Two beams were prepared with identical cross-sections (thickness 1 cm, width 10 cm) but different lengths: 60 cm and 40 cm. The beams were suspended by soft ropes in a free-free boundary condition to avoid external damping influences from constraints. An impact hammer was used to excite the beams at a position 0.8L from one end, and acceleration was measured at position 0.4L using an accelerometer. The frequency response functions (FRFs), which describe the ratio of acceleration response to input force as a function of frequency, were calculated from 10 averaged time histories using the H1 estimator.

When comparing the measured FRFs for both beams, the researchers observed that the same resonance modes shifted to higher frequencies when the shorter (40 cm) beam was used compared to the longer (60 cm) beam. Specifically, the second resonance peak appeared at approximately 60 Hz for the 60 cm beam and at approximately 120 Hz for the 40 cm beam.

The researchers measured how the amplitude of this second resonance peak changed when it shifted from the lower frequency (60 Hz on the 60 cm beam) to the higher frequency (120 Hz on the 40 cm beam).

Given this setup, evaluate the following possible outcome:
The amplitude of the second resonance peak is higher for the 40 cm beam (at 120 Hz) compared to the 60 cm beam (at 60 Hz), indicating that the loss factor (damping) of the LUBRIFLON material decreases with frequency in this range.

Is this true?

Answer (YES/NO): YES